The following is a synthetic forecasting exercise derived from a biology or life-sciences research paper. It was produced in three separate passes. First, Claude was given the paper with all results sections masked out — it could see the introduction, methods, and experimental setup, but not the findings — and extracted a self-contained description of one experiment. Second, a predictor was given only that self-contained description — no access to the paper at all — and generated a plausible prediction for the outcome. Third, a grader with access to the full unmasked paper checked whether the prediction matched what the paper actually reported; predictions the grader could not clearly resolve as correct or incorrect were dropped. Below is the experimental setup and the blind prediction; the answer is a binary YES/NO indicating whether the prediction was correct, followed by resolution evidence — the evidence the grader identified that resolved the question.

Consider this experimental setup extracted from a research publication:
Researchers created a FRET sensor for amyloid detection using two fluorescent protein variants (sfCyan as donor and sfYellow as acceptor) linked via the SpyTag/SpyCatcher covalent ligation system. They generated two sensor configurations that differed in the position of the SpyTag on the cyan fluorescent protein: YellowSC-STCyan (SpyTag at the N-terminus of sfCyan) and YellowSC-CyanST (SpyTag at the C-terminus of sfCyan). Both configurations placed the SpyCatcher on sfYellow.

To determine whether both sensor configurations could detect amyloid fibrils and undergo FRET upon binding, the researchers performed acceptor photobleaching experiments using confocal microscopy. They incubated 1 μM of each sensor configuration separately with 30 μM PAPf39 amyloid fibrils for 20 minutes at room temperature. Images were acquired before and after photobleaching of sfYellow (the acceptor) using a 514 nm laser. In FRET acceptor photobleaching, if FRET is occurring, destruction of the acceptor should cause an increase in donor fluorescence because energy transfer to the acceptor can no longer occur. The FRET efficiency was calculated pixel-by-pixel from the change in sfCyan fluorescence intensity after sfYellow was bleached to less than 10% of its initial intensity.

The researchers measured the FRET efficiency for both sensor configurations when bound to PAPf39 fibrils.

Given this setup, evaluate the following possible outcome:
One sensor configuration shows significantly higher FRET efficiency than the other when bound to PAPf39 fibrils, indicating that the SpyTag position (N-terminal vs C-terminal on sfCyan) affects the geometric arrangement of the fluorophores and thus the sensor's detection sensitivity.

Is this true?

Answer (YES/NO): NO